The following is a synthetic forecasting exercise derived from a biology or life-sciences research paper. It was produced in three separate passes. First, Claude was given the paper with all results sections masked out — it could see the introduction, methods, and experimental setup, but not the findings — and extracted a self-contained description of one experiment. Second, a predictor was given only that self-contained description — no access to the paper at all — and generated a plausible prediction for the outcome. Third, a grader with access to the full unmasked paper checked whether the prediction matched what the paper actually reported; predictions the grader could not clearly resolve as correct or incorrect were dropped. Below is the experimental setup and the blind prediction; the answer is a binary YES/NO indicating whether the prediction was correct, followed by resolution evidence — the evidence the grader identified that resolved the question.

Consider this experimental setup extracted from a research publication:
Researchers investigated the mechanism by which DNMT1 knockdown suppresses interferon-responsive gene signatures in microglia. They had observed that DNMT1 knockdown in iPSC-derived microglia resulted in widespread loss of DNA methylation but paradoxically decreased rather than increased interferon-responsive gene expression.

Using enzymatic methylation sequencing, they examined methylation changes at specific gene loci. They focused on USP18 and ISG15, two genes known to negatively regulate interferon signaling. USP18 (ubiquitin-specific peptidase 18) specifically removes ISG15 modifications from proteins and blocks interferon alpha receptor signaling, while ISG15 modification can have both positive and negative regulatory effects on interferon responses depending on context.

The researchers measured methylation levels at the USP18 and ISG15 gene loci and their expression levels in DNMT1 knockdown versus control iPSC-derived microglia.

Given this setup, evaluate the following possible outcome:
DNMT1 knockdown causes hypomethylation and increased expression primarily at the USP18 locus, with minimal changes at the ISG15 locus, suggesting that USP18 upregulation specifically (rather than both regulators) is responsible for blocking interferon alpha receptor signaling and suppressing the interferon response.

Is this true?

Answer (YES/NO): NO